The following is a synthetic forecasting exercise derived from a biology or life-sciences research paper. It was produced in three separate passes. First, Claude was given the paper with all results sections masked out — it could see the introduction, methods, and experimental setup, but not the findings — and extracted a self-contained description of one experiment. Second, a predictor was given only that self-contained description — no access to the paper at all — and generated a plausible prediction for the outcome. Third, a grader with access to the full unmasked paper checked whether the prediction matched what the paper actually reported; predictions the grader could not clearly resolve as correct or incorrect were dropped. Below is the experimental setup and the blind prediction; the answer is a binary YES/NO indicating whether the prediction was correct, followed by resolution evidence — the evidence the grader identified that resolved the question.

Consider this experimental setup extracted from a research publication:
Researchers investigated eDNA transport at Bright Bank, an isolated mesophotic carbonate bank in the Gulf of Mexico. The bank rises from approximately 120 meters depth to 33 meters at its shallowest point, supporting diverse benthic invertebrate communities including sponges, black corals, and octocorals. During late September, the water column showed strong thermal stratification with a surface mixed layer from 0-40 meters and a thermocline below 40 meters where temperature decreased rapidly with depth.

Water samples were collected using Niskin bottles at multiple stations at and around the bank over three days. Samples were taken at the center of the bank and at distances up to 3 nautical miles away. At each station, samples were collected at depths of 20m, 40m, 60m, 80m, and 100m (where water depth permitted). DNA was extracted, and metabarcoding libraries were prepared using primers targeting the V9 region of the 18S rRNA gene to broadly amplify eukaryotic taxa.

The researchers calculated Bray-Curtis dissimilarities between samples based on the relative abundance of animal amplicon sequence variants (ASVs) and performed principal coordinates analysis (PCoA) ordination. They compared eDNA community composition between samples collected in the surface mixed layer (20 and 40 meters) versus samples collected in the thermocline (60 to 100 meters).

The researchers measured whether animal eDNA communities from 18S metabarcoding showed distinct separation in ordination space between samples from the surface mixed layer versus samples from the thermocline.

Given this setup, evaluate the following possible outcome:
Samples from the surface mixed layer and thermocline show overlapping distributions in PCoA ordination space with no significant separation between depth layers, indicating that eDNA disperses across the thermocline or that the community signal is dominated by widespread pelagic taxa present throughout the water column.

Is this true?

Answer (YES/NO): NO